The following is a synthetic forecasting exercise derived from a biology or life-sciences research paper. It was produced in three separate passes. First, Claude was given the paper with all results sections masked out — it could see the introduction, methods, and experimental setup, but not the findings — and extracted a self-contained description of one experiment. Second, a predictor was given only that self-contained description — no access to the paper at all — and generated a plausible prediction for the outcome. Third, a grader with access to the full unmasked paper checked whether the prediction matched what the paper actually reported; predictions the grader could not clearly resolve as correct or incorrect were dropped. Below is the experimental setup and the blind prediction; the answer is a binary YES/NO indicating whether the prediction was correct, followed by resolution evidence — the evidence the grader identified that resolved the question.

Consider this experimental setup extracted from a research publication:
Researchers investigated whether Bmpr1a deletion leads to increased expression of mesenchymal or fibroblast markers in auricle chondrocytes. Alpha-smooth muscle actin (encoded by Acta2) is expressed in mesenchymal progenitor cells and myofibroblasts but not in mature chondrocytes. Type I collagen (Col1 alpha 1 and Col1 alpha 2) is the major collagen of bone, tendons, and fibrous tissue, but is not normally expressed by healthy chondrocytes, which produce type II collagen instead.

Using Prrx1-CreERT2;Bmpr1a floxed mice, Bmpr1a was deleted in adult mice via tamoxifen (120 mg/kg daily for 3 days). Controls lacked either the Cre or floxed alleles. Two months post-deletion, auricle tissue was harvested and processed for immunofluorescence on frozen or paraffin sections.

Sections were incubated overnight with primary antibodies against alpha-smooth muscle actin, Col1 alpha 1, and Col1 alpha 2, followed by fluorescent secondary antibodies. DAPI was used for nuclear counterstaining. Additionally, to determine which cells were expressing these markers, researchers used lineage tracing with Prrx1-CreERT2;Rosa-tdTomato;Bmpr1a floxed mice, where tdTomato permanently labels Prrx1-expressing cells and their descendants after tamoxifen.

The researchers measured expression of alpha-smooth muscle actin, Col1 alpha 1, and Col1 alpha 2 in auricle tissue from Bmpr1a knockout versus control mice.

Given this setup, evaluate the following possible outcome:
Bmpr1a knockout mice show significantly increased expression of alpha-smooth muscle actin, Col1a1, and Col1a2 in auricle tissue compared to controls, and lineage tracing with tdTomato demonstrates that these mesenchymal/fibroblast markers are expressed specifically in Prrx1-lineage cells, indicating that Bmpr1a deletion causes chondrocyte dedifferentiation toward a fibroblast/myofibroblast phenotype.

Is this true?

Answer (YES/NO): NO